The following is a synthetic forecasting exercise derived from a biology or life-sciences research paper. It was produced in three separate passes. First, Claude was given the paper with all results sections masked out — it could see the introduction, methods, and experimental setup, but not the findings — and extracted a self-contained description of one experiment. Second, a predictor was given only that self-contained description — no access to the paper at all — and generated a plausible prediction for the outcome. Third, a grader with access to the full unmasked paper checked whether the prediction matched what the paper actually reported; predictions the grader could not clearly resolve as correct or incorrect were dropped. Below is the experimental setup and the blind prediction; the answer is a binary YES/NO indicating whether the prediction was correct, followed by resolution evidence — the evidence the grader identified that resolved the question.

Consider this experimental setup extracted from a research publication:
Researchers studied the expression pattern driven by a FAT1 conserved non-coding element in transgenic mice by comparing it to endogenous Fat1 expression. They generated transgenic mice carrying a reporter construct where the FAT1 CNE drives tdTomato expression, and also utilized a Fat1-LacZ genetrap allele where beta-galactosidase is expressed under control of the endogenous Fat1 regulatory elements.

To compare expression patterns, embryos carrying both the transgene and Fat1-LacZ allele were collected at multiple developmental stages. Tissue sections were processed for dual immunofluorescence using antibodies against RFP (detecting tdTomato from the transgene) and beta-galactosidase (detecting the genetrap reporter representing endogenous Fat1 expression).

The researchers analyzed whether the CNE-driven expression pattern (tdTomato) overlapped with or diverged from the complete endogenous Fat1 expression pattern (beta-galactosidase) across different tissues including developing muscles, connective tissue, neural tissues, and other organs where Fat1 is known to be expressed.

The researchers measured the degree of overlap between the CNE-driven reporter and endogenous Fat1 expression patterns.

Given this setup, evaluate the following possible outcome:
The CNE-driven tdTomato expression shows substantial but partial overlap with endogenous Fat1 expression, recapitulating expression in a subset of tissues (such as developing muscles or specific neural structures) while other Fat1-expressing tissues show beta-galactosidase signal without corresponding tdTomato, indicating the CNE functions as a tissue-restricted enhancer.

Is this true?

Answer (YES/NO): YES